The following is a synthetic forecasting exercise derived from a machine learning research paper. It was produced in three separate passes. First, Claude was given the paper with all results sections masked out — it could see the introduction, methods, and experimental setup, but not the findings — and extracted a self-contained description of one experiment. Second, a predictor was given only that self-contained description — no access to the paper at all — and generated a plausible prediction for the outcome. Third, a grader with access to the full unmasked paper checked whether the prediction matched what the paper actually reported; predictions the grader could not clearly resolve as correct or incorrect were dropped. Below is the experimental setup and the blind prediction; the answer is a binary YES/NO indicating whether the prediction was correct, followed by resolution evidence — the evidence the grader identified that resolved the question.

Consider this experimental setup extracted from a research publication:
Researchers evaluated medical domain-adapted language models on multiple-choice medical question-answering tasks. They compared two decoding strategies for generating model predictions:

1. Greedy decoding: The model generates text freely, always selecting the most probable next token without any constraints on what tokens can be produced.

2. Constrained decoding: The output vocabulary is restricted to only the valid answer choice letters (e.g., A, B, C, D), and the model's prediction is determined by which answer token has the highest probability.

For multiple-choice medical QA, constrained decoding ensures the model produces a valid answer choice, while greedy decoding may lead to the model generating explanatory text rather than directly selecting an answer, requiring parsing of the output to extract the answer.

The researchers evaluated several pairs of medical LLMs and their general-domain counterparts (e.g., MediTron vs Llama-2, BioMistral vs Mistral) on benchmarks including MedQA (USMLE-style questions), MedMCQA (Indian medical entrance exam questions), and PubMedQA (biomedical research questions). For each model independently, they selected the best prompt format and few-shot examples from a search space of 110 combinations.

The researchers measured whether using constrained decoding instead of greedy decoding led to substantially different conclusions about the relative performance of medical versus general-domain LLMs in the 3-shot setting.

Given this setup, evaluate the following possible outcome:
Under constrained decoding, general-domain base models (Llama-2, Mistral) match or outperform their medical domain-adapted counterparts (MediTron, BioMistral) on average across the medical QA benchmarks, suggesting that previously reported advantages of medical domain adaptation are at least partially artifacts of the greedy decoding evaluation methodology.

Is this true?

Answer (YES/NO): NO